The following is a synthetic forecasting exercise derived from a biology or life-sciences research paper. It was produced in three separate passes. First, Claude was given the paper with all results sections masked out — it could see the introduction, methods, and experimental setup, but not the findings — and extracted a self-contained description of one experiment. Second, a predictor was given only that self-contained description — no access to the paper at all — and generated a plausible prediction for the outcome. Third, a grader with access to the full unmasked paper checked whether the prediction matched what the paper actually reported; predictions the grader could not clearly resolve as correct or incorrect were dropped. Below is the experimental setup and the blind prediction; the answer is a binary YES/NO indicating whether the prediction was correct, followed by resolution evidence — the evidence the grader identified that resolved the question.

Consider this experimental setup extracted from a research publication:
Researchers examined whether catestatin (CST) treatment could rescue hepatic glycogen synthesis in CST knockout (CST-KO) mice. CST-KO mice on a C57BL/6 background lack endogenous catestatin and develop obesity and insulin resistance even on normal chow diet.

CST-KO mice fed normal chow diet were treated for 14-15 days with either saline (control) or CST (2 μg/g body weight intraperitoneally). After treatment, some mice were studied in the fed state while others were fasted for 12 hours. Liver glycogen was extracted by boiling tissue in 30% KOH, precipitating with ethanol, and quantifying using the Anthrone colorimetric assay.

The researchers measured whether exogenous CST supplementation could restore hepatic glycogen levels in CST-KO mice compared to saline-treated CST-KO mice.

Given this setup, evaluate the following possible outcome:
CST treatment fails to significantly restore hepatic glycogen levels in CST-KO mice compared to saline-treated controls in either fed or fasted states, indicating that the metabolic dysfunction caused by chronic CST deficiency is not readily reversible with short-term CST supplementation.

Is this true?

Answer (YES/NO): NO